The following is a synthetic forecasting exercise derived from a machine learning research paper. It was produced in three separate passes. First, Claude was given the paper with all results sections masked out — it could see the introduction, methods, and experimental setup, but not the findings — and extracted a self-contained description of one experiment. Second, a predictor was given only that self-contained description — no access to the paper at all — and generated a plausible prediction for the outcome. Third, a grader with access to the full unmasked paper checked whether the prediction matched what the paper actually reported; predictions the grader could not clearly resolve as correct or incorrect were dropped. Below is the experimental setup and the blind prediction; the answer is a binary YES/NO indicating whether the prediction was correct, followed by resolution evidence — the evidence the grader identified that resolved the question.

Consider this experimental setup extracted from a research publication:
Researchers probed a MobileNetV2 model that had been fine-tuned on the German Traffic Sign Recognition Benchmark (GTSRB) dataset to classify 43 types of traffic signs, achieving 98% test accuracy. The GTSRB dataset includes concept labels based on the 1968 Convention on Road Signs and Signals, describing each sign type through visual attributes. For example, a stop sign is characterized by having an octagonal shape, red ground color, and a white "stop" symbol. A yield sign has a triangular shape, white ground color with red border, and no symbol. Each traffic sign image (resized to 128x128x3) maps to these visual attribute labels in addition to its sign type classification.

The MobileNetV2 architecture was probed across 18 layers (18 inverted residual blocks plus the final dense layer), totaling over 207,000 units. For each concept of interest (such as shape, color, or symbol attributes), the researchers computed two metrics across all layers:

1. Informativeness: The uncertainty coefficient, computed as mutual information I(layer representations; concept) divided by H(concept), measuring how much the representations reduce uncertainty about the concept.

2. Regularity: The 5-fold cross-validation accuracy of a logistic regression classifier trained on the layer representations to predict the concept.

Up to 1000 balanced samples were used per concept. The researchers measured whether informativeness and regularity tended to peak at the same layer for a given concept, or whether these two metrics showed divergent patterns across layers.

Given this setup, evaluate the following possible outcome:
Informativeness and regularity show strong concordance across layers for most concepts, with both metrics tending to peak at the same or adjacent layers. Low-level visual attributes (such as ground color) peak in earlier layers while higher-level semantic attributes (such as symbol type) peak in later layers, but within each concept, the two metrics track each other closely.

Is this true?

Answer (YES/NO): NO